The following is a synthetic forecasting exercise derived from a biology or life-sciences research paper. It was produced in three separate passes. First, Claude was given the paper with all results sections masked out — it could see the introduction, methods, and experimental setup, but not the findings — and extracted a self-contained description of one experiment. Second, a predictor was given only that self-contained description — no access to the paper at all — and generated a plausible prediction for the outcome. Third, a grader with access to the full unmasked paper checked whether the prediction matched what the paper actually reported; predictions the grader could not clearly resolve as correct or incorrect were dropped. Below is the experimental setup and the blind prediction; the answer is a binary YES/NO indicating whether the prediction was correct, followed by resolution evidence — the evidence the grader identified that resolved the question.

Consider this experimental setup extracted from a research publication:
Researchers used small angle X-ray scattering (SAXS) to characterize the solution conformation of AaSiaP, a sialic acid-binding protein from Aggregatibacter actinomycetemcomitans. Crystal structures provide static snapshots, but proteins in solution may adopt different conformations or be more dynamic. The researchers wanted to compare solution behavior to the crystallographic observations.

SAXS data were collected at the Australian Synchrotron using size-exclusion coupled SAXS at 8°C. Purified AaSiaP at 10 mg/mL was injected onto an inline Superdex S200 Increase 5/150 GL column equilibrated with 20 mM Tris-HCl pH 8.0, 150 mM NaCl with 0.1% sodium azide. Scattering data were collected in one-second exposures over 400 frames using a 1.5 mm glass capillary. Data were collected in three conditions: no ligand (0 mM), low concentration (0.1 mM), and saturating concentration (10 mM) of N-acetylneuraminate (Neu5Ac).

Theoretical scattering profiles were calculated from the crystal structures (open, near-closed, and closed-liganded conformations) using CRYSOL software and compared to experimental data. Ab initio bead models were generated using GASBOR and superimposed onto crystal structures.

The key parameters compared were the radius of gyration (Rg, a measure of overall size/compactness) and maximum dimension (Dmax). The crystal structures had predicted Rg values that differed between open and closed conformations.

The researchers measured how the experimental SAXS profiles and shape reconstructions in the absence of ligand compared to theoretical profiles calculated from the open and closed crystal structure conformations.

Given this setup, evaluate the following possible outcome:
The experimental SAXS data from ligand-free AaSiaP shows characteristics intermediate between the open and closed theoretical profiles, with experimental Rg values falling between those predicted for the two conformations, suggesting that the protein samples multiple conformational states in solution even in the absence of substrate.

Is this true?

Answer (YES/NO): NO